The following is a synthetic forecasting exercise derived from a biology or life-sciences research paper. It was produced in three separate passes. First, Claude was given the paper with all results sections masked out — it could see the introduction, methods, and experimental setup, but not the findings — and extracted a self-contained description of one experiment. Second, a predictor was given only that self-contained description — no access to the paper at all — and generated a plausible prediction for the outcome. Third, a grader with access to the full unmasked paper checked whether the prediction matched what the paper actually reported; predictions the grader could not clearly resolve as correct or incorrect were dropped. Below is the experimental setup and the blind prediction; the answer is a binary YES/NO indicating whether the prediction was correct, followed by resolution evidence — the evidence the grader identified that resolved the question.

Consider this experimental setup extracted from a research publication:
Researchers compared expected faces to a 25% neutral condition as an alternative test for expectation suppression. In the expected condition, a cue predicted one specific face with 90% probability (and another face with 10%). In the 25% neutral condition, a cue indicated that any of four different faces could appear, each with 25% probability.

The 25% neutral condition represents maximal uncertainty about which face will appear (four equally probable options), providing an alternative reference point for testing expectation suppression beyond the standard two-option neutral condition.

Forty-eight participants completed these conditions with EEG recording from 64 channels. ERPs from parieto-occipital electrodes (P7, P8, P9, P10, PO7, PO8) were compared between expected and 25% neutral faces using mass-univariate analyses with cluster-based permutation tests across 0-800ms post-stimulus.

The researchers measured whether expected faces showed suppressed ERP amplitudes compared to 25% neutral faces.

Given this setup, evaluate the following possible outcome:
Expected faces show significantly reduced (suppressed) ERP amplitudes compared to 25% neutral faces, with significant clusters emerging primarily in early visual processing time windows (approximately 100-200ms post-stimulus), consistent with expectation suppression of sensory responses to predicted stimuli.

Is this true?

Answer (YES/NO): NO